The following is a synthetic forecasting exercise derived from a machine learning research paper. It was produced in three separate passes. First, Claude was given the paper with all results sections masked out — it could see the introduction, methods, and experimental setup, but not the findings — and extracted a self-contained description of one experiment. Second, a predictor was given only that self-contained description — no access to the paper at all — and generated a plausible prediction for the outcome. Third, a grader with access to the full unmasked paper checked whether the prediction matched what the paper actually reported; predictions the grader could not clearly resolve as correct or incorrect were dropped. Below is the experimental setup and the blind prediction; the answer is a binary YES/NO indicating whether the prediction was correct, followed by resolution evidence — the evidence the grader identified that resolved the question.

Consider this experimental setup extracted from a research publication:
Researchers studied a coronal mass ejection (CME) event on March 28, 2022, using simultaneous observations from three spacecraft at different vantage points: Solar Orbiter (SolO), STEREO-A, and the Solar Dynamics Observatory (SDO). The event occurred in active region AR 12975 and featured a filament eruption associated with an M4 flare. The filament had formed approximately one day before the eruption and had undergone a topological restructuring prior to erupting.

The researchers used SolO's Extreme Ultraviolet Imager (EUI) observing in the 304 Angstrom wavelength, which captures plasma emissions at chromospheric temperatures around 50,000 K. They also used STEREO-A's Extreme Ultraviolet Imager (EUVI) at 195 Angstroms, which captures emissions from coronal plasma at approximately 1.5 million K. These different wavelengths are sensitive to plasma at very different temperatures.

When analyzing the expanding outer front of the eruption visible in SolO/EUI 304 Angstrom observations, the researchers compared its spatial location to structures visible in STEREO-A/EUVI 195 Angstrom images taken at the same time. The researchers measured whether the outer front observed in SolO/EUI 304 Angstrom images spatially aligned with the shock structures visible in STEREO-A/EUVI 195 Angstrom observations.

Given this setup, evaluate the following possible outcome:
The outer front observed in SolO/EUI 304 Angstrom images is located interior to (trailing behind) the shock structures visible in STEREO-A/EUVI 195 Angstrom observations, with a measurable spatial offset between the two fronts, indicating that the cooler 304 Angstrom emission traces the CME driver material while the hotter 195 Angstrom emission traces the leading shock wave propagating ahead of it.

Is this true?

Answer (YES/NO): NO